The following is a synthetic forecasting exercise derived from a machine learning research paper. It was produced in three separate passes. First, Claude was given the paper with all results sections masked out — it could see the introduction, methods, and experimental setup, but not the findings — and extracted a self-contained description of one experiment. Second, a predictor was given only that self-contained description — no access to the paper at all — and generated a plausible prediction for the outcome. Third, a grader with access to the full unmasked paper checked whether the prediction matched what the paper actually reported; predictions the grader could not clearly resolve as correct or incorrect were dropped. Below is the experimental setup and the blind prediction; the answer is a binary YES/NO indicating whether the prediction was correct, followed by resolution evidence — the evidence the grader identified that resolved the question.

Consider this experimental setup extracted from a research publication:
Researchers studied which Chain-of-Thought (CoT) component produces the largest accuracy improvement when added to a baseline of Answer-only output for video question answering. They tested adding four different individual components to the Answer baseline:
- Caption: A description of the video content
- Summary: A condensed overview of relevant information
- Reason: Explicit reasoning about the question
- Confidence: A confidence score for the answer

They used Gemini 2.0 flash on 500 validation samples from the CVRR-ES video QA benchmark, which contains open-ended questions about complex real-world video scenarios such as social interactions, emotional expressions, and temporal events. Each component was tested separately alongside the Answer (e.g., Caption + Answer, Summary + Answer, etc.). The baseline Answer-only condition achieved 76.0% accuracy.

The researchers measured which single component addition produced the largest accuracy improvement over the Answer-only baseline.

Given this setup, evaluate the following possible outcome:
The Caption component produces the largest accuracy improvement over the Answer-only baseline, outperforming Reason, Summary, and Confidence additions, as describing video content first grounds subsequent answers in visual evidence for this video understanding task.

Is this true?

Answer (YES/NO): NO